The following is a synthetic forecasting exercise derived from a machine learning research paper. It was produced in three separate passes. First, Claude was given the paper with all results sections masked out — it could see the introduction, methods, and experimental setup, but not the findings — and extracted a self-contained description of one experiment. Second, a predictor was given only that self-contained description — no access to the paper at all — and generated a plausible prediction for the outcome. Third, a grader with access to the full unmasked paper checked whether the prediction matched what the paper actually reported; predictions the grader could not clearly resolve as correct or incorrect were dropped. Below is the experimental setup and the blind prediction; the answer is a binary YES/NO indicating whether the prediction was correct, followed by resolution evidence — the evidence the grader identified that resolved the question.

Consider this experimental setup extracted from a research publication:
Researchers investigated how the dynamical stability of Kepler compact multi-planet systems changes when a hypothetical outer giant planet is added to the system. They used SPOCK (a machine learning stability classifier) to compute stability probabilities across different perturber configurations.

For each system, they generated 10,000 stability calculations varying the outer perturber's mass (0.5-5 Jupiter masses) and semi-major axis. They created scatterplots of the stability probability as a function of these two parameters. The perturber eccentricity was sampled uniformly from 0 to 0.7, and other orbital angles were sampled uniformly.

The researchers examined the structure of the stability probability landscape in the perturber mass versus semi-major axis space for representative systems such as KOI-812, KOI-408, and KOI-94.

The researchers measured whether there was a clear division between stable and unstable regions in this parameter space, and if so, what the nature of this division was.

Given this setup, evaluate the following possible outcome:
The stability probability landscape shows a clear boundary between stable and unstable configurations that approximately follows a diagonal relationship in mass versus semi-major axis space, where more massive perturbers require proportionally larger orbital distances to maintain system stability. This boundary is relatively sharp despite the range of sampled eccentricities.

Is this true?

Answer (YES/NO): NO